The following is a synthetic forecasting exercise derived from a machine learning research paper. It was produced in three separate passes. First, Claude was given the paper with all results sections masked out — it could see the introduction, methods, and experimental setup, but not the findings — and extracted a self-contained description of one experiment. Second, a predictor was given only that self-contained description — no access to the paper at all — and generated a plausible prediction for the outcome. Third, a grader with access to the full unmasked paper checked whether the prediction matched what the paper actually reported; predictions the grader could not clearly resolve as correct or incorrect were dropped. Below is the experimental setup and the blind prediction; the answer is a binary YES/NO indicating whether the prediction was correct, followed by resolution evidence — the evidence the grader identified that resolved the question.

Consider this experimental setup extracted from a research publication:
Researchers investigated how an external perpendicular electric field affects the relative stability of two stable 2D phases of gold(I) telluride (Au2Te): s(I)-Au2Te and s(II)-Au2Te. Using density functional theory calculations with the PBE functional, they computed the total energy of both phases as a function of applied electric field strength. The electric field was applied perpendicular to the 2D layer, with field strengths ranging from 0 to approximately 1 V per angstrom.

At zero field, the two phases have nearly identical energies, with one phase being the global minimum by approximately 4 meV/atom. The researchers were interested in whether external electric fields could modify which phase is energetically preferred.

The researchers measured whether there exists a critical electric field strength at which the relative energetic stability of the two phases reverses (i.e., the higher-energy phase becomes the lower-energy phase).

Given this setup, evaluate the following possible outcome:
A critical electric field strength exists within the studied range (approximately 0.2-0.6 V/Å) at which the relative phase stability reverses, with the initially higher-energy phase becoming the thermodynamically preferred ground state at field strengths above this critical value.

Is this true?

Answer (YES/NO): NO